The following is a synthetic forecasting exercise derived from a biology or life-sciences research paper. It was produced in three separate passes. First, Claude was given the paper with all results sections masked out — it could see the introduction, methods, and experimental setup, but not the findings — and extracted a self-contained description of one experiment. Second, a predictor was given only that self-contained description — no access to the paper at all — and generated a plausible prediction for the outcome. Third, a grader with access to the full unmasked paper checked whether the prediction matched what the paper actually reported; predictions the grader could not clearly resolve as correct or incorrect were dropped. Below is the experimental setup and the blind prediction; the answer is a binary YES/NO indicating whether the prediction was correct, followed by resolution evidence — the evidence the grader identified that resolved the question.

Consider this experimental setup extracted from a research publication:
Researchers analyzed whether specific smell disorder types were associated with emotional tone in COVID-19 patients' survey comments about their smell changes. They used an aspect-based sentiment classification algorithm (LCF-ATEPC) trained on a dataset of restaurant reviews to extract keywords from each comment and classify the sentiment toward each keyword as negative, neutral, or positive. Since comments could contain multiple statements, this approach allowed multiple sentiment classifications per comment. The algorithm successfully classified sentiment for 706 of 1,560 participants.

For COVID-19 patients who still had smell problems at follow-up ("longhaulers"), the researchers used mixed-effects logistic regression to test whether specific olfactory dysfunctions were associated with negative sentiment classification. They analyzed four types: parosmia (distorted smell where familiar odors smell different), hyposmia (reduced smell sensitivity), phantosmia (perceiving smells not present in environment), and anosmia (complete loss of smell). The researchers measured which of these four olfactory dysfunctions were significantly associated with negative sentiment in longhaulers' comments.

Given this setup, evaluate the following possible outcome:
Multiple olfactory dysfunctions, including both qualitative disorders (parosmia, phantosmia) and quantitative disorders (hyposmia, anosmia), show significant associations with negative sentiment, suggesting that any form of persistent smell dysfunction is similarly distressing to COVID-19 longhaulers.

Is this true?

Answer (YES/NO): NO